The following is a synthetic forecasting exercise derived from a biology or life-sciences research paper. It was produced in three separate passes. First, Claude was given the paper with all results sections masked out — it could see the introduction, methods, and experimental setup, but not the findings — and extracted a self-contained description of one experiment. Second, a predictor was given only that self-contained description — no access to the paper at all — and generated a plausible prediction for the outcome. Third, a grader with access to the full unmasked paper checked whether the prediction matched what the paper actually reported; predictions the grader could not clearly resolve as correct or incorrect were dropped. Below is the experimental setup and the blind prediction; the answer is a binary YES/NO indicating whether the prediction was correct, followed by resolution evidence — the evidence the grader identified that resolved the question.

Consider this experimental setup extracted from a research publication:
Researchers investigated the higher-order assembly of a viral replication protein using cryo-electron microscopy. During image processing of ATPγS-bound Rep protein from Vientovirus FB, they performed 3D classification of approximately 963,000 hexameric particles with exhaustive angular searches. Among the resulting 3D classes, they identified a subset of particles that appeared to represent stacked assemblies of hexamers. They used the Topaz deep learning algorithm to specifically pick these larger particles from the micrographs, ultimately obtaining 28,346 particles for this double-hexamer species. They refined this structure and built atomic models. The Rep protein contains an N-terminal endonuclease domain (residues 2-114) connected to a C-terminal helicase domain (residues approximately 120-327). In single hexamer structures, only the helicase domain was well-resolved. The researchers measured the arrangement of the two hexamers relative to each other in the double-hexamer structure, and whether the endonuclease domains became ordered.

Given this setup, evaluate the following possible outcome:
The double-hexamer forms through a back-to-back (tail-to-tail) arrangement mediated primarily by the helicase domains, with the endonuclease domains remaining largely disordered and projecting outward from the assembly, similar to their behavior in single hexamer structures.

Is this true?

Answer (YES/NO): NO